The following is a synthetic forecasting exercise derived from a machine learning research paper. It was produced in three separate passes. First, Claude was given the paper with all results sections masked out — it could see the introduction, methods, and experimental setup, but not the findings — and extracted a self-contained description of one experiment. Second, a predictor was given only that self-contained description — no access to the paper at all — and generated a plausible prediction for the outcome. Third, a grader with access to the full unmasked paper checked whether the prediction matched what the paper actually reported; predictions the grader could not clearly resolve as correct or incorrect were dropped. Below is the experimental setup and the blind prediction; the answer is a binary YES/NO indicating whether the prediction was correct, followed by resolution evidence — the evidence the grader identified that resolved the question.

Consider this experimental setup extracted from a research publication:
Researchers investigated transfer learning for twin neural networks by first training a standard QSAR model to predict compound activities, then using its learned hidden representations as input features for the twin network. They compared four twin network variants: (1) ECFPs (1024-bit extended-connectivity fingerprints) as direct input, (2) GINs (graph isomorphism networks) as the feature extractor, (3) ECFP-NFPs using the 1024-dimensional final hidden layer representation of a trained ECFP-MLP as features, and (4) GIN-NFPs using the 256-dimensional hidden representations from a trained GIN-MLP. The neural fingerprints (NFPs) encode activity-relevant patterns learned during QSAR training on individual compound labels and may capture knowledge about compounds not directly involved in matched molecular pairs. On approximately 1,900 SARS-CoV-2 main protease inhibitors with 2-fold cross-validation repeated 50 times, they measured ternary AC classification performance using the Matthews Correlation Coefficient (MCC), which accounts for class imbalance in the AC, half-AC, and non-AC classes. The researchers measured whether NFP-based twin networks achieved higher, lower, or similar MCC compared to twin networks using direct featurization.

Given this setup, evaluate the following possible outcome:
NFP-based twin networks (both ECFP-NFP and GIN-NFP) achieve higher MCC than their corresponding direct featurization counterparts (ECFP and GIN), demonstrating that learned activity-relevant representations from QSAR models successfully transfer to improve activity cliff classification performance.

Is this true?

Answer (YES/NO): YES